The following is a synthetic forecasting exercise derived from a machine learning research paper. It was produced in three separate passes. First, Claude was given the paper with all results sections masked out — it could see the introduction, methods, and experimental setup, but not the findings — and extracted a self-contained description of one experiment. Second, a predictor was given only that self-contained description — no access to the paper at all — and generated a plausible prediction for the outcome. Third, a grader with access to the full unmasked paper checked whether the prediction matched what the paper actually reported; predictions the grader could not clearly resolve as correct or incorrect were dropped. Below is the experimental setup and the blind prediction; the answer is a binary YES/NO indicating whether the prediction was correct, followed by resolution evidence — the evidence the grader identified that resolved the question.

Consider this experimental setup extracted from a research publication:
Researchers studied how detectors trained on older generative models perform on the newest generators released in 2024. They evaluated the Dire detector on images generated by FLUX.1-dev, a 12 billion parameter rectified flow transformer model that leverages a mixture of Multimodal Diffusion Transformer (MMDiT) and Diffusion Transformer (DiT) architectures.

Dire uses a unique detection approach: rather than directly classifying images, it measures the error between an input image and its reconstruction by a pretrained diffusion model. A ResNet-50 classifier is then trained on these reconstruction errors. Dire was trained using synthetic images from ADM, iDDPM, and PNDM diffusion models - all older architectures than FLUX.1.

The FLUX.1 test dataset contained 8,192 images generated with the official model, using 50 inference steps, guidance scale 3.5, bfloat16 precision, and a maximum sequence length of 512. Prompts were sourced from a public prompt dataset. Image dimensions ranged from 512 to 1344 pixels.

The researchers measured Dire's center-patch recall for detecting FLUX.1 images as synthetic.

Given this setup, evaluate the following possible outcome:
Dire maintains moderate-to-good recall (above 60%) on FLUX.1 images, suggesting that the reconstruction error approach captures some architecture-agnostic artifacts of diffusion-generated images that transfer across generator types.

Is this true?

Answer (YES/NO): NO